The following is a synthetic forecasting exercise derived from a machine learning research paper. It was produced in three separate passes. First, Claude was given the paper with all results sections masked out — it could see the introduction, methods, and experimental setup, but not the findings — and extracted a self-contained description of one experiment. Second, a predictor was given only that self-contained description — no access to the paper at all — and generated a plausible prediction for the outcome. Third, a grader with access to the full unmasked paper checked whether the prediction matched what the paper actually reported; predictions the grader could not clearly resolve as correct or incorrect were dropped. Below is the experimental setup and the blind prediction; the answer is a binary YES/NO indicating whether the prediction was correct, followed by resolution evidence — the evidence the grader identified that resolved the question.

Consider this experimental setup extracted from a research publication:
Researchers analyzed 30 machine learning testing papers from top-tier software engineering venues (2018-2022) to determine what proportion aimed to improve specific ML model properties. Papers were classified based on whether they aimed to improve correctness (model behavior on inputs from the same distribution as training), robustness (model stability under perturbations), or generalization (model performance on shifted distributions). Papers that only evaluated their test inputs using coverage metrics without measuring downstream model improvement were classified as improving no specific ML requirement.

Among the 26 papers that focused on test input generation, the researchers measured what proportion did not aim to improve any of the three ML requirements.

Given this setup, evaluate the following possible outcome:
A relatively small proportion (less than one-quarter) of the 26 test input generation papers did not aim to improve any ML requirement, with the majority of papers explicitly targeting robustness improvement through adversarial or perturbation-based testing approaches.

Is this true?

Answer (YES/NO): NO